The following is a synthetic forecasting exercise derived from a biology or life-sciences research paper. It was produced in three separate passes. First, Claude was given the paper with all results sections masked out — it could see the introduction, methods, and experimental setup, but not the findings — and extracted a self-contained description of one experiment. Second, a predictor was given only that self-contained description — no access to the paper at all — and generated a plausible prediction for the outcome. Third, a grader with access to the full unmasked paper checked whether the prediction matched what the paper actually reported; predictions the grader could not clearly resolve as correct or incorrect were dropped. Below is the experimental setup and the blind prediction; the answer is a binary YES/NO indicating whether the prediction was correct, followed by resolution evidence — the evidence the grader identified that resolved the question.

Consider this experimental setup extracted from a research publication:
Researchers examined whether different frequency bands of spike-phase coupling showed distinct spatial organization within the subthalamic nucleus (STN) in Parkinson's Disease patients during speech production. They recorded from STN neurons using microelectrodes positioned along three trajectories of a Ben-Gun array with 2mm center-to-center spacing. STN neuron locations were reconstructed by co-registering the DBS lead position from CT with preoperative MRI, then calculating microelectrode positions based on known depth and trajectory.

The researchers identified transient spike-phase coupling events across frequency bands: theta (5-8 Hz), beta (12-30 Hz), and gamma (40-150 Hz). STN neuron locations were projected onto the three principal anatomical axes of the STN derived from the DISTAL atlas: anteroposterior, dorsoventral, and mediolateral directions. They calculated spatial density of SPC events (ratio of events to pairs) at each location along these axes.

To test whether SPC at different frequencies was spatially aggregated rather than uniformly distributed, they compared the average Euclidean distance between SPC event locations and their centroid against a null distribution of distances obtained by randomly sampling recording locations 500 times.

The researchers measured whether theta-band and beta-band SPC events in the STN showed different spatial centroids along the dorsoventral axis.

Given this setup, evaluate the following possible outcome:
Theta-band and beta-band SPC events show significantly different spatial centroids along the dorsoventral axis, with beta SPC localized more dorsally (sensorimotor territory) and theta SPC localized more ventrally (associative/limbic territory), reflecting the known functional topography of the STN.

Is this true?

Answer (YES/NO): NO